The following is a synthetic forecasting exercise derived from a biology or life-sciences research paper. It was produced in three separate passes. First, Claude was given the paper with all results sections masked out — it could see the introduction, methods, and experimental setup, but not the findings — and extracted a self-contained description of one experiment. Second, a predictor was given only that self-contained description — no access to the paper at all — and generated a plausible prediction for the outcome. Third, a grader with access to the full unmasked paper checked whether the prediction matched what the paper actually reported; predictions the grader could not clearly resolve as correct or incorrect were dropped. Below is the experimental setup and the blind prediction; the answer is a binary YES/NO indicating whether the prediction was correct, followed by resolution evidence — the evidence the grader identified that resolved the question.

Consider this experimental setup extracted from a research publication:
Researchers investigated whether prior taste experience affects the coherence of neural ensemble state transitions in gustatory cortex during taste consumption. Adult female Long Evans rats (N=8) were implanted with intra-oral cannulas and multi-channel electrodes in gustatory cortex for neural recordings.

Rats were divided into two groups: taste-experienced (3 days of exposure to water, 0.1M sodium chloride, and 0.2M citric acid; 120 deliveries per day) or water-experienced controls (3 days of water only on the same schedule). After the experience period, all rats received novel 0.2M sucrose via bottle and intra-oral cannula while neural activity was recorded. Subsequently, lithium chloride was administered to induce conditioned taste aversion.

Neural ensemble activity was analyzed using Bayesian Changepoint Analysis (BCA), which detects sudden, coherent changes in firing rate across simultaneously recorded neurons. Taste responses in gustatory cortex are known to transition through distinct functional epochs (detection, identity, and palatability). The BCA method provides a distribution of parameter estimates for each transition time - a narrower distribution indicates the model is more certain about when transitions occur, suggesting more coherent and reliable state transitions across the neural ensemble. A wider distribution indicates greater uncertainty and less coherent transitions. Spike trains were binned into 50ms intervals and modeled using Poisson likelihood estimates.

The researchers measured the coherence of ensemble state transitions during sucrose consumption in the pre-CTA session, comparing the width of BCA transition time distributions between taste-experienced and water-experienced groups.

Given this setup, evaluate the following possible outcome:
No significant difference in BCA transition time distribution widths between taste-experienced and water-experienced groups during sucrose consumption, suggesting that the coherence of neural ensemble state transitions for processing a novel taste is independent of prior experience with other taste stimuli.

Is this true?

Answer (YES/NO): NO